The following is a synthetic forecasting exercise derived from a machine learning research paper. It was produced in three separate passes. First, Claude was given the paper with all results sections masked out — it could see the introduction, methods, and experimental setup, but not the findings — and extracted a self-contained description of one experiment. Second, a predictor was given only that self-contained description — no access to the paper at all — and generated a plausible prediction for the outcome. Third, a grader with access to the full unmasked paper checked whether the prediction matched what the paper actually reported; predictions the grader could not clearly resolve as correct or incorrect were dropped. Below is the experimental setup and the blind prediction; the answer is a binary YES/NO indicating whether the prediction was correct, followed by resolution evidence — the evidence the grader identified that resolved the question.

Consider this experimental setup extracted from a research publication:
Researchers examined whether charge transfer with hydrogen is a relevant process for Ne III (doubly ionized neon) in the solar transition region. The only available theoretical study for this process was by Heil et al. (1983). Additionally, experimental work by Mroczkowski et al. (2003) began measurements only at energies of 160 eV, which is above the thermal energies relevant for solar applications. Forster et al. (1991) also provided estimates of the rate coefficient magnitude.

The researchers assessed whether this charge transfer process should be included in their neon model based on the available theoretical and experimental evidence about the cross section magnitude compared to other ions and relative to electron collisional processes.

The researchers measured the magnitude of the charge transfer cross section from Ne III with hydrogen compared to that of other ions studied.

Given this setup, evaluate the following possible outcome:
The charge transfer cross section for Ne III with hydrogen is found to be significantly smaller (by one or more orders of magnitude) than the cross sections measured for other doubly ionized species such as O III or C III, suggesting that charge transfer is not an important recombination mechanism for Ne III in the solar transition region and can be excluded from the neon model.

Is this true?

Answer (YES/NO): YES